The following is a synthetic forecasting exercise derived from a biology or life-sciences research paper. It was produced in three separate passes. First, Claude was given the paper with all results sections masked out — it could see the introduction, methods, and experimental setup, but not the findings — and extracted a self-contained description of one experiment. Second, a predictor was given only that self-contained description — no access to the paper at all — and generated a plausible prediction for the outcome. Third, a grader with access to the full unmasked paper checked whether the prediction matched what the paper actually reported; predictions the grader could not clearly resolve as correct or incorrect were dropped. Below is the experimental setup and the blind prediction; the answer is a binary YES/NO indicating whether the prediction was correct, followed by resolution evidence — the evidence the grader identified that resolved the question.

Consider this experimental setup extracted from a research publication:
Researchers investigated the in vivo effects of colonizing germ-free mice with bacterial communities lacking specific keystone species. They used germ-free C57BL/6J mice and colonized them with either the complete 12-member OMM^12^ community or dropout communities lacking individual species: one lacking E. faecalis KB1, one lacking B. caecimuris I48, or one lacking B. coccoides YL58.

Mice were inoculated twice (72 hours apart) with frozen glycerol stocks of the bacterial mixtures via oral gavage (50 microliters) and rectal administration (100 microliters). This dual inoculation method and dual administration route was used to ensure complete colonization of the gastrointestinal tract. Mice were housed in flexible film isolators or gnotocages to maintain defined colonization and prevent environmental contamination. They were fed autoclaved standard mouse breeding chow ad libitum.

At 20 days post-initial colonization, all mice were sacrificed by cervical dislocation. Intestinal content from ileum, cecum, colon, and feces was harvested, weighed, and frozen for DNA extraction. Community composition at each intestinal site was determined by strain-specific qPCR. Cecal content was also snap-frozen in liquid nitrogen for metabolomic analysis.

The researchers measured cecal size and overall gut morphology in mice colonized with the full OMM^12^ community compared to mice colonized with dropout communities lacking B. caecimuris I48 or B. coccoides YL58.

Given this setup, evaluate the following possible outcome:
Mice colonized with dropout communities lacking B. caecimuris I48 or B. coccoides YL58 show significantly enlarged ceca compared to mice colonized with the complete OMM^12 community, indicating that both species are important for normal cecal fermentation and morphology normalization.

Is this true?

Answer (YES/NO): NO